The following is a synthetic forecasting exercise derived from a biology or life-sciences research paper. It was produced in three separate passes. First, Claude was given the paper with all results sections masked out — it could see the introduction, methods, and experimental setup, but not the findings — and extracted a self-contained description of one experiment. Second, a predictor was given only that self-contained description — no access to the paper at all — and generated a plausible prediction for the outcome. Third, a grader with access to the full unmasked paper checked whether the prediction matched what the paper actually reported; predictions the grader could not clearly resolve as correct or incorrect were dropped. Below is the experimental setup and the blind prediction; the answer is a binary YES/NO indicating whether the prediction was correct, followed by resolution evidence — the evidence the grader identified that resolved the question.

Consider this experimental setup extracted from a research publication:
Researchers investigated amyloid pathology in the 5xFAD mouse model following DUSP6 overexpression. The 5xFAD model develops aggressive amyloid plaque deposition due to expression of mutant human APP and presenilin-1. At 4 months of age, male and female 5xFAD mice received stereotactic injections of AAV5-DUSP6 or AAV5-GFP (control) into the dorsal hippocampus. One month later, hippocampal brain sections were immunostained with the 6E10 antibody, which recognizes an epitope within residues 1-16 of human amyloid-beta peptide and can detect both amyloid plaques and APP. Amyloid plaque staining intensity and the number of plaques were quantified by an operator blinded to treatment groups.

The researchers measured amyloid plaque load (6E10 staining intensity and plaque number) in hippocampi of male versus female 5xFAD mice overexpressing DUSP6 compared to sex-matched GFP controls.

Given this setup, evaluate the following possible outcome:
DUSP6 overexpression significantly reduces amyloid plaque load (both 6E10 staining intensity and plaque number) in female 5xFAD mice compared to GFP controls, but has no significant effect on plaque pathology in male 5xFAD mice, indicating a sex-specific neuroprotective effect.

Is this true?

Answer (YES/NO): NO